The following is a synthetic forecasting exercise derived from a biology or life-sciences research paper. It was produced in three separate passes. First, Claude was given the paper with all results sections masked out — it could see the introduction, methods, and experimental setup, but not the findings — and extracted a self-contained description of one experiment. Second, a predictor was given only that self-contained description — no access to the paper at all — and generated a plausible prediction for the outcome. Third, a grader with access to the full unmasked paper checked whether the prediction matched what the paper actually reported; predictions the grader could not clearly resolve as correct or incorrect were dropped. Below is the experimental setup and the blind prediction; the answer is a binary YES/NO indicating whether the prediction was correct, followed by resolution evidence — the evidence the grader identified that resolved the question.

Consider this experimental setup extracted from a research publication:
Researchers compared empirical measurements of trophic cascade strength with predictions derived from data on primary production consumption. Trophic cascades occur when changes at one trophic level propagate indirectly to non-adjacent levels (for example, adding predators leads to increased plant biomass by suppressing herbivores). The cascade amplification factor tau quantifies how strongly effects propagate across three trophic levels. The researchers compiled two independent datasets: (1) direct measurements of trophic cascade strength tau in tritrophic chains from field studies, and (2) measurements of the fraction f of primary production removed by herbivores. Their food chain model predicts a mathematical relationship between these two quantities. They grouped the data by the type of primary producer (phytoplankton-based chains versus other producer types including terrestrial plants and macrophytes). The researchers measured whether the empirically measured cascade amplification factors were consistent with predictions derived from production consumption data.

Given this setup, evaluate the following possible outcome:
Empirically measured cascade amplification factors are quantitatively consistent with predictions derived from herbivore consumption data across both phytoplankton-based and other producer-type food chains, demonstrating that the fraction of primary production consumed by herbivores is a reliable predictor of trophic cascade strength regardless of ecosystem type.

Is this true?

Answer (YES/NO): NO